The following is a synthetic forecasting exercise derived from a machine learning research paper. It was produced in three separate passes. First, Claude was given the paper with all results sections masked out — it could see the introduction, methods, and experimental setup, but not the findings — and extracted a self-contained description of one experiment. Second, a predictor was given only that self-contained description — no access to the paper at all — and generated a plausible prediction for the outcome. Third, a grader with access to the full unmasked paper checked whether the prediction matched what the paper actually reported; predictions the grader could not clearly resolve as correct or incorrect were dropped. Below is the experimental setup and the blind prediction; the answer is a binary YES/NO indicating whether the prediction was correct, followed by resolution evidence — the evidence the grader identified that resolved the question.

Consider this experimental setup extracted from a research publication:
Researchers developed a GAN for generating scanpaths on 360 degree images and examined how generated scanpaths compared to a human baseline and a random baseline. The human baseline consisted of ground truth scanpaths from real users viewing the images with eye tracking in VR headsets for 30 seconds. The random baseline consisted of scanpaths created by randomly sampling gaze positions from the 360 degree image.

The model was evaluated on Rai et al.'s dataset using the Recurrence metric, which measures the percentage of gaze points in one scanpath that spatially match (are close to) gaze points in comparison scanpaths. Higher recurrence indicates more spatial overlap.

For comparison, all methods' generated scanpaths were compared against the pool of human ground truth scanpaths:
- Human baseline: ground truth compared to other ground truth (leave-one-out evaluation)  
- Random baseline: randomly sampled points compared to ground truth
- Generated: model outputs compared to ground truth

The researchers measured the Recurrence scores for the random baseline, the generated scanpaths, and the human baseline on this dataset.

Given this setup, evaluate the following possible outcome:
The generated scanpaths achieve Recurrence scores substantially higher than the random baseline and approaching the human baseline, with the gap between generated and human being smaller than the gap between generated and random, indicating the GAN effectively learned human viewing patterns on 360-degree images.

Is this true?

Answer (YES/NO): YES